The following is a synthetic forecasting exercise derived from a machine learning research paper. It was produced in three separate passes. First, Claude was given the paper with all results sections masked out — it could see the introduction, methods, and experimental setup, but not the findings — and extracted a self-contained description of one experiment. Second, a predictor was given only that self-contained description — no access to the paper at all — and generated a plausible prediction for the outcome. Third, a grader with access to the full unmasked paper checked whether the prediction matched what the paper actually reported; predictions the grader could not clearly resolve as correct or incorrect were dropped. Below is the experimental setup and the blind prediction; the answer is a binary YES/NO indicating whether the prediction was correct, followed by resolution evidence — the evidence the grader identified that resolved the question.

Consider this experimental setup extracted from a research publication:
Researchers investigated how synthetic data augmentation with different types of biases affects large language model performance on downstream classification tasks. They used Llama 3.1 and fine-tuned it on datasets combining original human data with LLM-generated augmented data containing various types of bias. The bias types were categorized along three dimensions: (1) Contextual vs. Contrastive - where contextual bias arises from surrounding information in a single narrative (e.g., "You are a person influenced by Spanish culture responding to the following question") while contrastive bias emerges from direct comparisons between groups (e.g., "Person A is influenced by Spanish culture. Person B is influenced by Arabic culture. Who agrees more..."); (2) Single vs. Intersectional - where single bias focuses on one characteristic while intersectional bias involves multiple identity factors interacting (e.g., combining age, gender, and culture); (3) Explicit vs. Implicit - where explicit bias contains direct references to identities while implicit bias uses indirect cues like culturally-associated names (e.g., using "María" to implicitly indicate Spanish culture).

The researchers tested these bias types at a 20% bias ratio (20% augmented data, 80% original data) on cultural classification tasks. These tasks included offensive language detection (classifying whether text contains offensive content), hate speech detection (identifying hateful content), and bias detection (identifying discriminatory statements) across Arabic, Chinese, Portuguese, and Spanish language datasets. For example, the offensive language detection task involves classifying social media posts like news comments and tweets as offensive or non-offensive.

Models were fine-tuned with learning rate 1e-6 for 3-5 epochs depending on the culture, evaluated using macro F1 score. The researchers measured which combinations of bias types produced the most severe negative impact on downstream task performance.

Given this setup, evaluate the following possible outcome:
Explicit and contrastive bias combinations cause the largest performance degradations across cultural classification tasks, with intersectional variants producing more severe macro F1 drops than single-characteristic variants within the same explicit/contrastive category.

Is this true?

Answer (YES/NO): NO